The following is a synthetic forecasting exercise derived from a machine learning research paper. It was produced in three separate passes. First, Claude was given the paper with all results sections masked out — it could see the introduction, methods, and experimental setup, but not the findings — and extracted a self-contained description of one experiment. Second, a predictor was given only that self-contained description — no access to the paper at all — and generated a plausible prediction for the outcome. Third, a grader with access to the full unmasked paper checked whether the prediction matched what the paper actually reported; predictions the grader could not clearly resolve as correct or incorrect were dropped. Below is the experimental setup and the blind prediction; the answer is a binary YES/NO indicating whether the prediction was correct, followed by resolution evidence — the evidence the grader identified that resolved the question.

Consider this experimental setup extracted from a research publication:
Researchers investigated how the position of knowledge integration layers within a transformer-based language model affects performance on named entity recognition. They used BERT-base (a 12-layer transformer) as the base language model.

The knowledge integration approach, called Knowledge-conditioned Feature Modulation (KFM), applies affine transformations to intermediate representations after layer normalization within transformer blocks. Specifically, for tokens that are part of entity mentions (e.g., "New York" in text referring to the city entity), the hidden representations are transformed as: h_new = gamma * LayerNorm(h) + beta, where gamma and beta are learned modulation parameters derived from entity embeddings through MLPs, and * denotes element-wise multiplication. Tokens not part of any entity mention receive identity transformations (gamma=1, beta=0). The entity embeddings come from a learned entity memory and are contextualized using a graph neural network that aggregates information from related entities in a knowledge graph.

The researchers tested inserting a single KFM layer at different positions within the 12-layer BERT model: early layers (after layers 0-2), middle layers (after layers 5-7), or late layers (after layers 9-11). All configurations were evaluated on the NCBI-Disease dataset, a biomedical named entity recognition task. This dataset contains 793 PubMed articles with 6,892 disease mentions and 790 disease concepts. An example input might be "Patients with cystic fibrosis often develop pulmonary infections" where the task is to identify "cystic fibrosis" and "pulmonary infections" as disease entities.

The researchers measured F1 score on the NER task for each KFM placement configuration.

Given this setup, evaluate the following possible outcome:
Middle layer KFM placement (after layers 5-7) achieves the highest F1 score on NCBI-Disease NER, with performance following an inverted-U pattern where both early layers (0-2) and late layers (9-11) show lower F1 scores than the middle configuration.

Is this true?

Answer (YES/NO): NO